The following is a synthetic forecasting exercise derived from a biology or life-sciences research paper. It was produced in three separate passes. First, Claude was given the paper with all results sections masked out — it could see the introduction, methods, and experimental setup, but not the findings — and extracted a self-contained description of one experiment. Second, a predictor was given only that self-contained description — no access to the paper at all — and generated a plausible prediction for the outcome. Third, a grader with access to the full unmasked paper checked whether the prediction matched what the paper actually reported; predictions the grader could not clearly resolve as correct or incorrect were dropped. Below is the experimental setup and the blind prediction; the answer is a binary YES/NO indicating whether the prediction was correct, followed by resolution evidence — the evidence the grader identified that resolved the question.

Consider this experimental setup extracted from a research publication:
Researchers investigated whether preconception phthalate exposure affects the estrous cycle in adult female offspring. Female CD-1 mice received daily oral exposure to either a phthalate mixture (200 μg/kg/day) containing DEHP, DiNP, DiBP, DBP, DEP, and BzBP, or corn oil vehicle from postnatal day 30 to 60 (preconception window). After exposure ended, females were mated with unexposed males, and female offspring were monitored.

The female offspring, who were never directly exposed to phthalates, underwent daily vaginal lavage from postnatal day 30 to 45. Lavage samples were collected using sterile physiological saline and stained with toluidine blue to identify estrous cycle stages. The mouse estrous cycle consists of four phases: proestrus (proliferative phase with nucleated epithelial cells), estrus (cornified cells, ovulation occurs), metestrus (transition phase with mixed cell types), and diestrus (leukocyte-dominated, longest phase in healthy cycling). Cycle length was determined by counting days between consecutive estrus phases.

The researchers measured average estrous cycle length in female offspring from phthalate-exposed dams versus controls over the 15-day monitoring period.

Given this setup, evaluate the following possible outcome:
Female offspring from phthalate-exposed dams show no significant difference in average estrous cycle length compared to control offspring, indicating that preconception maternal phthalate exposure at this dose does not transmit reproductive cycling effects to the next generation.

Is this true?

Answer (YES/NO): YES